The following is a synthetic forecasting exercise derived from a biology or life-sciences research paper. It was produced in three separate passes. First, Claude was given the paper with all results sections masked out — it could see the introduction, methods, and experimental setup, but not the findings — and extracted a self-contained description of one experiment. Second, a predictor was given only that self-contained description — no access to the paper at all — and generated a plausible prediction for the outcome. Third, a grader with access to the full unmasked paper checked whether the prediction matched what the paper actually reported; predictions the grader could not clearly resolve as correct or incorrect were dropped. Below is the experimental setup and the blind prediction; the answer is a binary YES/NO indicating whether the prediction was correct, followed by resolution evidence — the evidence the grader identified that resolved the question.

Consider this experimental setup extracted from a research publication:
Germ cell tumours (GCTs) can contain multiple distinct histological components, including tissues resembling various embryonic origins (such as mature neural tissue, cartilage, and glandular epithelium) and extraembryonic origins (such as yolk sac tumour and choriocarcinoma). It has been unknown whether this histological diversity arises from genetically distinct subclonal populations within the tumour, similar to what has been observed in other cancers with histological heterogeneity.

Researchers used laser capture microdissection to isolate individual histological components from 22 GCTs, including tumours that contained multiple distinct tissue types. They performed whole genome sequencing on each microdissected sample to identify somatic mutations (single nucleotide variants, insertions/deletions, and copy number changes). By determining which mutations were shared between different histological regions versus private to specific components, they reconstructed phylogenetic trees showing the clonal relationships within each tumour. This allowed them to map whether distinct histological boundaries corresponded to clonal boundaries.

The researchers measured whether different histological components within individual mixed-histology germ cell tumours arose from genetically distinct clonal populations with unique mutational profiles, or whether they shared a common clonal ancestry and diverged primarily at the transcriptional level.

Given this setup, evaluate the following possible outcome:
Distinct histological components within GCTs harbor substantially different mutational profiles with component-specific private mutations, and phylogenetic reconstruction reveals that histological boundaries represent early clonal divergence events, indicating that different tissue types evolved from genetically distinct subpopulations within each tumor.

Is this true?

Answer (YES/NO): NO